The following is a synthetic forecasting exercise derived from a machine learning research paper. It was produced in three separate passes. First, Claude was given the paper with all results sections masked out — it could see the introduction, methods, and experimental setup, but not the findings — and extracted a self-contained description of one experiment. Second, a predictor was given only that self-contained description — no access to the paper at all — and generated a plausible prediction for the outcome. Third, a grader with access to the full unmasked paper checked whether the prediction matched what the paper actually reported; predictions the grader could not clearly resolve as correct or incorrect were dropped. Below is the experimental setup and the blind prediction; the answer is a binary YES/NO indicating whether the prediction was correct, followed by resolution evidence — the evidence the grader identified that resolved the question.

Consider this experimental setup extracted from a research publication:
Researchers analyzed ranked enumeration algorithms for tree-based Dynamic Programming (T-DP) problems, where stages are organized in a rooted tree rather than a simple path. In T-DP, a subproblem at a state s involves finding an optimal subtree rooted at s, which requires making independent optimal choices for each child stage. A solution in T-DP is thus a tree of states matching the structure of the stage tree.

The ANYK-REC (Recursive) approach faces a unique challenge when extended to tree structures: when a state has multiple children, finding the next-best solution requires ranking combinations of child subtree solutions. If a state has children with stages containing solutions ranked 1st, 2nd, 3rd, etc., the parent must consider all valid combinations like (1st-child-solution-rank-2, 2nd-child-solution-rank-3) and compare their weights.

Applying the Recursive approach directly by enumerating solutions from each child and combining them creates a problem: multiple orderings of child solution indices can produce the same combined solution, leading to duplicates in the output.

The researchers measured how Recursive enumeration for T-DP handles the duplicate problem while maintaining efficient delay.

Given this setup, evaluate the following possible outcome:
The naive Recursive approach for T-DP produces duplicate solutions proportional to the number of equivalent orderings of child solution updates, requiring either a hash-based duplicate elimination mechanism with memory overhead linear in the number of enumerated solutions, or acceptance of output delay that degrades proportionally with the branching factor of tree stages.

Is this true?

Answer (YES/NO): NO